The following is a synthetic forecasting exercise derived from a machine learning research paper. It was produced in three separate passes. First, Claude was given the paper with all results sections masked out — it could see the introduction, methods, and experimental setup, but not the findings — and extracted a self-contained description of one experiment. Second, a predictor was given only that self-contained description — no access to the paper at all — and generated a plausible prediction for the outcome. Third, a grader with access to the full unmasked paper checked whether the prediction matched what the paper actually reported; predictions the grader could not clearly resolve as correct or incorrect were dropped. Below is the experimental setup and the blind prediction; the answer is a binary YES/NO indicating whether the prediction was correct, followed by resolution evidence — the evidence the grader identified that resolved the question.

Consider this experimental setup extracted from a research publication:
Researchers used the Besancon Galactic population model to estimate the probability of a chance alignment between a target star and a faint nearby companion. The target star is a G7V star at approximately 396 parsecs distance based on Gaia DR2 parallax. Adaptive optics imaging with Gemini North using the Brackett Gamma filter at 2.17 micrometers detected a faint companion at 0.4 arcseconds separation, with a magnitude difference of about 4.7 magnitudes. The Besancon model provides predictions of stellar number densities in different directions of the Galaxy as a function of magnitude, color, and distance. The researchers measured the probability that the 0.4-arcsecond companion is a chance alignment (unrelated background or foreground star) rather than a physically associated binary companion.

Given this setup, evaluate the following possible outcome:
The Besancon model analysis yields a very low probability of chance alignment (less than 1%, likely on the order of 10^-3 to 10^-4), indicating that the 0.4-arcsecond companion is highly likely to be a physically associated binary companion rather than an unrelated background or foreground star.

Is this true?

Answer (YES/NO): YES